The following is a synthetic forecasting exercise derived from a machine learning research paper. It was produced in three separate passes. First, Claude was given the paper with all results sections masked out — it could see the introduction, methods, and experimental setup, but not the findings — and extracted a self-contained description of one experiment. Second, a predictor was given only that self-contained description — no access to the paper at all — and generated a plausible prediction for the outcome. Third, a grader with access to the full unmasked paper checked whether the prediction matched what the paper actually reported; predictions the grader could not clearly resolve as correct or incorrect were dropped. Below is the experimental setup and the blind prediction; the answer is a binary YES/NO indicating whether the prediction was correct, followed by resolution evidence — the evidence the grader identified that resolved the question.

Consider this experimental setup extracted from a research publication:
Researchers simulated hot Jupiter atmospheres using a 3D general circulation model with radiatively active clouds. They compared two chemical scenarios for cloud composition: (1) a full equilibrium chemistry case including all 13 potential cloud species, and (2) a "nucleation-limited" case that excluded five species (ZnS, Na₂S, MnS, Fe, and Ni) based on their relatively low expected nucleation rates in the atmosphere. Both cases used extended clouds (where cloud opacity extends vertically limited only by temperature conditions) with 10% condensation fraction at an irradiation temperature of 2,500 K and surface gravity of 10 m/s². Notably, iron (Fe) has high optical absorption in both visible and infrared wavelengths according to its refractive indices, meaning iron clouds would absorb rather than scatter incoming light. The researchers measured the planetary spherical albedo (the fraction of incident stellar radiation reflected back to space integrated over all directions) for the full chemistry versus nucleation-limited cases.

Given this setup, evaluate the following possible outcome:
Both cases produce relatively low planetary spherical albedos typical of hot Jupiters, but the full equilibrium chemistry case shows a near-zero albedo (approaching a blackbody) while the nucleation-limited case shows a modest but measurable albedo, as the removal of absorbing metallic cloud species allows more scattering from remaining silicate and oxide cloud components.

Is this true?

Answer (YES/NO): NO